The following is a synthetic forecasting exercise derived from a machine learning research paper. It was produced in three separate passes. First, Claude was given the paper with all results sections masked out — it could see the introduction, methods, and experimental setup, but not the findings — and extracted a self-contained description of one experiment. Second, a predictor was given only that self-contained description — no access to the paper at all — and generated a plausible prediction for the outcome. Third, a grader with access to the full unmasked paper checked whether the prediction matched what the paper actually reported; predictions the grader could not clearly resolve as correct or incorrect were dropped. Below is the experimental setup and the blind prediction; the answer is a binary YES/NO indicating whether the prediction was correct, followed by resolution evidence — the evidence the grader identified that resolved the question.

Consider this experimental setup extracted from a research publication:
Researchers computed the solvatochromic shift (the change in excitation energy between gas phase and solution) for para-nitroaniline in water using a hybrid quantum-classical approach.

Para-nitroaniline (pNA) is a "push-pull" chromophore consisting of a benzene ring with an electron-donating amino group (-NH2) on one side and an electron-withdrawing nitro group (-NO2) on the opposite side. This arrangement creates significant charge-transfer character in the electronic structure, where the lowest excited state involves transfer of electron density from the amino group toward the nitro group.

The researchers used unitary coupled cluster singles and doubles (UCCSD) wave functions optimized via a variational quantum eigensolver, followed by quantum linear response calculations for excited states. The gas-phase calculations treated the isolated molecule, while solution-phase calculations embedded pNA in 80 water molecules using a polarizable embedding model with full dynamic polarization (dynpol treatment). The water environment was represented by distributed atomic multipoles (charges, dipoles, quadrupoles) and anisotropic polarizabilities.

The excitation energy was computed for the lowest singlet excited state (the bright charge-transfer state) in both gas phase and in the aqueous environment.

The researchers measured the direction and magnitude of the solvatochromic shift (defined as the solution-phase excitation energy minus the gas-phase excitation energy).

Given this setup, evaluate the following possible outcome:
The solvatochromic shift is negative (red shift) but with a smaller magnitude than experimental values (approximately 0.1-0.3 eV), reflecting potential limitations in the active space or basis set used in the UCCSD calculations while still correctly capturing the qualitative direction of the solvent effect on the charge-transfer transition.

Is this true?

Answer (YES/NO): NO